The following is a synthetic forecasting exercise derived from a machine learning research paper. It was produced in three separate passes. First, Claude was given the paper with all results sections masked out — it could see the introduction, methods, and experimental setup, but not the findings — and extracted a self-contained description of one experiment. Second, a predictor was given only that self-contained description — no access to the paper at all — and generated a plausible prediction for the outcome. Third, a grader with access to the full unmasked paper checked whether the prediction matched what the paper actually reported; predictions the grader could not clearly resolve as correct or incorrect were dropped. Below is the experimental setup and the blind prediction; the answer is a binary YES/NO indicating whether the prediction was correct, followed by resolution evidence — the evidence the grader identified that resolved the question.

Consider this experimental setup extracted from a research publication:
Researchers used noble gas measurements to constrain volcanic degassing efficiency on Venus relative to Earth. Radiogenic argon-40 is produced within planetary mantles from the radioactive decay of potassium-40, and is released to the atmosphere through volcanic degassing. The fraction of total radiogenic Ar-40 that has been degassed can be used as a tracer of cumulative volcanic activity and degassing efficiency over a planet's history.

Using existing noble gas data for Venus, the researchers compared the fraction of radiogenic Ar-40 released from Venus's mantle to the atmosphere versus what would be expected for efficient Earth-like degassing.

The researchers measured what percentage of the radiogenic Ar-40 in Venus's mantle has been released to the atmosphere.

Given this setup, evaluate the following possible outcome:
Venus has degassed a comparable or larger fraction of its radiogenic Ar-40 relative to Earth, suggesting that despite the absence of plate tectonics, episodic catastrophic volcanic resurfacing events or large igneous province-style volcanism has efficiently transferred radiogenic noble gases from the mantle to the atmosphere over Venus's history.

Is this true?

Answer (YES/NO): NO